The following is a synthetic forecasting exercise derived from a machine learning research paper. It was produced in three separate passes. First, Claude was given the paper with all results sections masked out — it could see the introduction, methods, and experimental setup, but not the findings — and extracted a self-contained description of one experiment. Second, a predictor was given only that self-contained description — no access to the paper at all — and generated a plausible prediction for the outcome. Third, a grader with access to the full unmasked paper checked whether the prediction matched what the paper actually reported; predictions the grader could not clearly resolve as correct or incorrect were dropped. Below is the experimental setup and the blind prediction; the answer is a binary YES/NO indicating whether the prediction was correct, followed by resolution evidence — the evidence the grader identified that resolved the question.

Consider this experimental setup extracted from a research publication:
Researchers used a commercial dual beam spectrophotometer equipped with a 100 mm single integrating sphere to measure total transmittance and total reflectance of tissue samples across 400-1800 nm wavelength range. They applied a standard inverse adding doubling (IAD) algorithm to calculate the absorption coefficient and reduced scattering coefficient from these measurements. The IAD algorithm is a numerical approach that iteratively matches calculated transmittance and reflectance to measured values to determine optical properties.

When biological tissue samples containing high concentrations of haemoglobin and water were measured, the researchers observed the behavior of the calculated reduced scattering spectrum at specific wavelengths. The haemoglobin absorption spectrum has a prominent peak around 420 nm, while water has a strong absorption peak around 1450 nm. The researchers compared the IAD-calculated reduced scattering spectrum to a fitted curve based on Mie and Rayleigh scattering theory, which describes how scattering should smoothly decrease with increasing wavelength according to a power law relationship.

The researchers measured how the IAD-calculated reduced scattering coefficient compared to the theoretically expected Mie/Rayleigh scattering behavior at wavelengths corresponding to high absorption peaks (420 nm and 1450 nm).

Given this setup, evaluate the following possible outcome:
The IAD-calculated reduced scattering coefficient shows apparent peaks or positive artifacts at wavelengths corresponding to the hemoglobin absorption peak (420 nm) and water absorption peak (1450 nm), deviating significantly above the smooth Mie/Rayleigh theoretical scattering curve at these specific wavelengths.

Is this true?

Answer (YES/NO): YES